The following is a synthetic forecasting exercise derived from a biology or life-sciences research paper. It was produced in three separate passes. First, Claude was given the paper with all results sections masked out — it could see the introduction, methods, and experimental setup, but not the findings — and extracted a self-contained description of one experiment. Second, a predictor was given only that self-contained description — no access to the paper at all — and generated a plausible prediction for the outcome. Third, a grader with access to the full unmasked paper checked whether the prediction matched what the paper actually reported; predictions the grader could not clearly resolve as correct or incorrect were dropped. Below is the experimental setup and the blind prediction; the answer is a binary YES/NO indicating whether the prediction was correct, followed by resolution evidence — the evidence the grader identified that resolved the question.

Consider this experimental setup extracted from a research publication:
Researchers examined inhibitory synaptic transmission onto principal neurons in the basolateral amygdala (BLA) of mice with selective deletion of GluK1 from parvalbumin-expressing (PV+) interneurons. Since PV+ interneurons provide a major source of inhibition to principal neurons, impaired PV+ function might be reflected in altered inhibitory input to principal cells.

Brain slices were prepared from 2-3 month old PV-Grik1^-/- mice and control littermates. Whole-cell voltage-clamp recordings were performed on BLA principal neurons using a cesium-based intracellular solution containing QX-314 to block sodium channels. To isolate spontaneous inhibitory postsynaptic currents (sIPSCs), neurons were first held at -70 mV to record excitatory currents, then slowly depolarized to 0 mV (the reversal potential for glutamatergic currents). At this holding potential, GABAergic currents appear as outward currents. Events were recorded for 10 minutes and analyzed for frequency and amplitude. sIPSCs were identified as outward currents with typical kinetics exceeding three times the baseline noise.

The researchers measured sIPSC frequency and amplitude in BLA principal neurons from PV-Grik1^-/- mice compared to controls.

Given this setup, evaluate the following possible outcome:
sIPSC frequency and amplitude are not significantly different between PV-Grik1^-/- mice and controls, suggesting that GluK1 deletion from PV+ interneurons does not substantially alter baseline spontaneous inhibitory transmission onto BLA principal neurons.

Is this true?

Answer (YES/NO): YES